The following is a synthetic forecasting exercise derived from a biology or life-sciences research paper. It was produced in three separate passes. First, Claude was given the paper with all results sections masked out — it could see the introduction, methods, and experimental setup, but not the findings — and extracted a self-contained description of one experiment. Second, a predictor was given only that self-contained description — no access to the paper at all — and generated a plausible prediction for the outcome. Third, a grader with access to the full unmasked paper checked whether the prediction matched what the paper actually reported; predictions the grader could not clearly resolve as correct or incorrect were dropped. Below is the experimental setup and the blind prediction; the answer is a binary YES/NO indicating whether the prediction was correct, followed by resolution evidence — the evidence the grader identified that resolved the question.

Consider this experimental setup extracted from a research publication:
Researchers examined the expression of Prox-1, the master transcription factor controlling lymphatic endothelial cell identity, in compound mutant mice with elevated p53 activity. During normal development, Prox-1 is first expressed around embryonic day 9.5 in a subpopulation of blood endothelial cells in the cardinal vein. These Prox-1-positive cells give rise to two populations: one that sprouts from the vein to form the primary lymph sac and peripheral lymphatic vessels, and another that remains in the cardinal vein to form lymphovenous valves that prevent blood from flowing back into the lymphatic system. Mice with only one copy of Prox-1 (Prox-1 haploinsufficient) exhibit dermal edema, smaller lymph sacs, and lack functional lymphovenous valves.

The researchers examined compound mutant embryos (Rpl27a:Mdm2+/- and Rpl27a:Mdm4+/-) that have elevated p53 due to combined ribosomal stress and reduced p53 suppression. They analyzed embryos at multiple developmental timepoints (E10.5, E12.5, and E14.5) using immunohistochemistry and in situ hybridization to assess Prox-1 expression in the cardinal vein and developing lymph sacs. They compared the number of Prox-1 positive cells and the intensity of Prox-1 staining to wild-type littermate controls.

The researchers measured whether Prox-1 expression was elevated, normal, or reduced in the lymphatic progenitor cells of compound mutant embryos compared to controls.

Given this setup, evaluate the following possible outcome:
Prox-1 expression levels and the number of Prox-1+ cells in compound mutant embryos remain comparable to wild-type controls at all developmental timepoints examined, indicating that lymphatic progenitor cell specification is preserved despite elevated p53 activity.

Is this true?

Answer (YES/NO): NO